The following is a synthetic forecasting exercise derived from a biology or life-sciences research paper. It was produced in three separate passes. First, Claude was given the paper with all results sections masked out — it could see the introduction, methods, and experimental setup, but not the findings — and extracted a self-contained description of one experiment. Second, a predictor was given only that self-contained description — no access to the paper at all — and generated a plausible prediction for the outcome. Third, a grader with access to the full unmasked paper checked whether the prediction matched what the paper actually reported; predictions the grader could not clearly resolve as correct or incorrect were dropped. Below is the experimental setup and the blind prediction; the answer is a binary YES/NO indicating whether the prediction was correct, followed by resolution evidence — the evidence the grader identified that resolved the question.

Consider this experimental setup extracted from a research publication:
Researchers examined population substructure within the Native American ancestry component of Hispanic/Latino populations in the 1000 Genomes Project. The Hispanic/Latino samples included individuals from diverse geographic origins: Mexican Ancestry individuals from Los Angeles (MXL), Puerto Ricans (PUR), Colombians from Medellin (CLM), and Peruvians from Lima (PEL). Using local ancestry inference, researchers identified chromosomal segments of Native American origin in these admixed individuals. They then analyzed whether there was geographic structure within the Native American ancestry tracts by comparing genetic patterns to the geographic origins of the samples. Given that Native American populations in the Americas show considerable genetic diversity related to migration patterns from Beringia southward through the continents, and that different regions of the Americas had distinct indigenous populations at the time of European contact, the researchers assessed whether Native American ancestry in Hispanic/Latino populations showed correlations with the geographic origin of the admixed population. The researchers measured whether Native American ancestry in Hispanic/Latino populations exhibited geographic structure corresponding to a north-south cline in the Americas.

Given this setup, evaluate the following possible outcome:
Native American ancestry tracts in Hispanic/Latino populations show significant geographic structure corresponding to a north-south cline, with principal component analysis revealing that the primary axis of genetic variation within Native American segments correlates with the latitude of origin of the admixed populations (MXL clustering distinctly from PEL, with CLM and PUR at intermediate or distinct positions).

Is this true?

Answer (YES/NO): YES